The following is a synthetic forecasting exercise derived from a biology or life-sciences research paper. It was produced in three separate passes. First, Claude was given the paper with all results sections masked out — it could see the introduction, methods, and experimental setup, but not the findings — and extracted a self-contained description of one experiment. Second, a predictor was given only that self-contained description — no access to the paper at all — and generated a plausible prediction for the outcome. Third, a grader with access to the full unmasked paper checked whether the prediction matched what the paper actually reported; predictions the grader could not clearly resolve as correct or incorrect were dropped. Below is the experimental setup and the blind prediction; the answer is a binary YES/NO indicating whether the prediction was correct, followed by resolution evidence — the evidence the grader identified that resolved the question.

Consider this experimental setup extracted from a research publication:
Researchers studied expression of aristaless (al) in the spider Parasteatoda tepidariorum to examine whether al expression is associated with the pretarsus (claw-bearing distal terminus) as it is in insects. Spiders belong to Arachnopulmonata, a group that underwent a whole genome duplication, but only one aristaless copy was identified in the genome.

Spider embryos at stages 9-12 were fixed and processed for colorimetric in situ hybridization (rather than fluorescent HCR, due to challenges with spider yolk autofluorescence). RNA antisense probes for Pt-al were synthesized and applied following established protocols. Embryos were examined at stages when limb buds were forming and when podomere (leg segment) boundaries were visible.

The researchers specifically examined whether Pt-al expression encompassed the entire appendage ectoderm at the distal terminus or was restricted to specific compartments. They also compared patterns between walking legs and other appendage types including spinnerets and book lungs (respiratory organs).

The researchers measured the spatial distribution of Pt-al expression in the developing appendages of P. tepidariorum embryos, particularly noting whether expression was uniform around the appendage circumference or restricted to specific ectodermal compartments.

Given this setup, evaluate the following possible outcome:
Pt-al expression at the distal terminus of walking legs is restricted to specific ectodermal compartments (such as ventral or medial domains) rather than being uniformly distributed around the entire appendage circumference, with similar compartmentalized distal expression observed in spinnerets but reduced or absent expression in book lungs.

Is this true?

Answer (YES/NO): NO